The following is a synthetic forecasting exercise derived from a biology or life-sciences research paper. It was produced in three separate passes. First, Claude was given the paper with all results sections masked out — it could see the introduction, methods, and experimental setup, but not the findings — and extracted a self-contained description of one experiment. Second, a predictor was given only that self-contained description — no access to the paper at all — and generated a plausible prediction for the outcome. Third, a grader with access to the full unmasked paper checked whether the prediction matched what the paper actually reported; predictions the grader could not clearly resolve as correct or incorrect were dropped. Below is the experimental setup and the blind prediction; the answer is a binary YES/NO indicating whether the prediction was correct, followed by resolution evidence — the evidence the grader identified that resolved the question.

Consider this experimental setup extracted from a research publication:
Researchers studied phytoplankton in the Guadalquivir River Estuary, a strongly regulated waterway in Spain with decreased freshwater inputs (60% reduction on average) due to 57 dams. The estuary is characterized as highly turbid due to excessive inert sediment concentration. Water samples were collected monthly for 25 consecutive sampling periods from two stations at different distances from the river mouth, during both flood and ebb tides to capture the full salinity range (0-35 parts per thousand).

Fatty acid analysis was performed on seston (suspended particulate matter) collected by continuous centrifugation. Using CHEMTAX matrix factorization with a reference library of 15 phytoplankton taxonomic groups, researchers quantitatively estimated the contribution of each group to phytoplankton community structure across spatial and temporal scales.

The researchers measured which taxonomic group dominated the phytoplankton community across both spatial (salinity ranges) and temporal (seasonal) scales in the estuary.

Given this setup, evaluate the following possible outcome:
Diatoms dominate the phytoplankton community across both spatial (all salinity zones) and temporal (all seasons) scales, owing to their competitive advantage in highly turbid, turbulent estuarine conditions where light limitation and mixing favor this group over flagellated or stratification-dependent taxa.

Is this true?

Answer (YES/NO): YES